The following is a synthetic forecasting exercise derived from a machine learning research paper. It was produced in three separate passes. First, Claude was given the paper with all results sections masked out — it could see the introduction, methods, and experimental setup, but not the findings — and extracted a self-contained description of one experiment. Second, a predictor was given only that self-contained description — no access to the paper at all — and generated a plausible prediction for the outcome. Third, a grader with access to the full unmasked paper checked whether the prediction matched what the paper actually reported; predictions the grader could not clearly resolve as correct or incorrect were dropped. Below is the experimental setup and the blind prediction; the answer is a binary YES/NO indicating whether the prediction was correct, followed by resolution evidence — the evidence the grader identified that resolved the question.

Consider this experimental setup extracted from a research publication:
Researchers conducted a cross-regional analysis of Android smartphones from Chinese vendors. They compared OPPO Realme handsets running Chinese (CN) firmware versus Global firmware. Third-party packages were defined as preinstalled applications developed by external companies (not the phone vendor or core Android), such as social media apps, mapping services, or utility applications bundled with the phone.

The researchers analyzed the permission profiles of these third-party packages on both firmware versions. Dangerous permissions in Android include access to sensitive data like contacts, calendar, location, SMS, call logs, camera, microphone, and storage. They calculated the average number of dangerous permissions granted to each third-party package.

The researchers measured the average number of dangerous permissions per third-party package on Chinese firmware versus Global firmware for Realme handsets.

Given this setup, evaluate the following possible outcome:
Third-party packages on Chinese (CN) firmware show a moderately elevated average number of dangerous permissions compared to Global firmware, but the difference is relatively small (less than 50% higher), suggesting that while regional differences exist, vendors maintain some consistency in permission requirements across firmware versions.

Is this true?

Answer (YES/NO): NO